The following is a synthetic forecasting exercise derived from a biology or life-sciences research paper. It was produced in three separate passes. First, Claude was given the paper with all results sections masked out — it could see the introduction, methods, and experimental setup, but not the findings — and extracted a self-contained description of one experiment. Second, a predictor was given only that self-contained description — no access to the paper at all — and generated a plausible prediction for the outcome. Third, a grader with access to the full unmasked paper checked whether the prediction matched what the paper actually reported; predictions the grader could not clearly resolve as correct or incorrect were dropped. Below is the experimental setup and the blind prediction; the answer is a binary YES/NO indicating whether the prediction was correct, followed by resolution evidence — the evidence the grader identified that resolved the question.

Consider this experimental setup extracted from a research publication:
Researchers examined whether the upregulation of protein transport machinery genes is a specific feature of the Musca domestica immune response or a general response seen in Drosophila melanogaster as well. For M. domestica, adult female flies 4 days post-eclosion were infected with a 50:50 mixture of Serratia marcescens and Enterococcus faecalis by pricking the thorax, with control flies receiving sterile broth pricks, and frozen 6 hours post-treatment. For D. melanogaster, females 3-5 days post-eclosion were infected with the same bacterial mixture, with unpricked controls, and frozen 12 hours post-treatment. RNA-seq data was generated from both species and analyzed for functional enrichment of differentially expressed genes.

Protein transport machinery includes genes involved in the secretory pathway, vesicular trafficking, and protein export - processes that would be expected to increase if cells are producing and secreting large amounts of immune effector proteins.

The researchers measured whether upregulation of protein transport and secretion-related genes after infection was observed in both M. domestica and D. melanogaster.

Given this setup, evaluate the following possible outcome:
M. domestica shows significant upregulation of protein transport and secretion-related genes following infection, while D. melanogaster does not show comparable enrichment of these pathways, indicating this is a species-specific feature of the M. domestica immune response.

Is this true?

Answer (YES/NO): YES